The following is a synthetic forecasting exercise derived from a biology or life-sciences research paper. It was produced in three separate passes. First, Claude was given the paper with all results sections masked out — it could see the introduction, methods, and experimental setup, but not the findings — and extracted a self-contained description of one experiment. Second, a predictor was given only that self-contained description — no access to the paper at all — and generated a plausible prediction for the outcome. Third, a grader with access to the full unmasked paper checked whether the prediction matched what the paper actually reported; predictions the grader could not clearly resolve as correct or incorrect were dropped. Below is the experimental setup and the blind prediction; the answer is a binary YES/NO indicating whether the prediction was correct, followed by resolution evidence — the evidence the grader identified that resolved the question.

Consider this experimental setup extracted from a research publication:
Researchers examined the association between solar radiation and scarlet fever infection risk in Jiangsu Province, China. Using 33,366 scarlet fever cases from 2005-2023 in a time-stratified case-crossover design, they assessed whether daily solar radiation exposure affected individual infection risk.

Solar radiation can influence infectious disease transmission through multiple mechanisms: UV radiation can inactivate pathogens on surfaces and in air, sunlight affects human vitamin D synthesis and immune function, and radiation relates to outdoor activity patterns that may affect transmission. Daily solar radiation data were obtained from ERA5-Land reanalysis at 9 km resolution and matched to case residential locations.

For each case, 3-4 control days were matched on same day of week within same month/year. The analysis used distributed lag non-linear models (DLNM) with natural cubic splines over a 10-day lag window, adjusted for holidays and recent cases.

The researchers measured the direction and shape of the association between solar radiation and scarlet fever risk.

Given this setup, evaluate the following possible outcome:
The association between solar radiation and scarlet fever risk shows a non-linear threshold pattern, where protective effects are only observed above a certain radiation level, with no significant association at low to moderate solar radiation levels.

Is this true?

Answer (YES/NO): NO